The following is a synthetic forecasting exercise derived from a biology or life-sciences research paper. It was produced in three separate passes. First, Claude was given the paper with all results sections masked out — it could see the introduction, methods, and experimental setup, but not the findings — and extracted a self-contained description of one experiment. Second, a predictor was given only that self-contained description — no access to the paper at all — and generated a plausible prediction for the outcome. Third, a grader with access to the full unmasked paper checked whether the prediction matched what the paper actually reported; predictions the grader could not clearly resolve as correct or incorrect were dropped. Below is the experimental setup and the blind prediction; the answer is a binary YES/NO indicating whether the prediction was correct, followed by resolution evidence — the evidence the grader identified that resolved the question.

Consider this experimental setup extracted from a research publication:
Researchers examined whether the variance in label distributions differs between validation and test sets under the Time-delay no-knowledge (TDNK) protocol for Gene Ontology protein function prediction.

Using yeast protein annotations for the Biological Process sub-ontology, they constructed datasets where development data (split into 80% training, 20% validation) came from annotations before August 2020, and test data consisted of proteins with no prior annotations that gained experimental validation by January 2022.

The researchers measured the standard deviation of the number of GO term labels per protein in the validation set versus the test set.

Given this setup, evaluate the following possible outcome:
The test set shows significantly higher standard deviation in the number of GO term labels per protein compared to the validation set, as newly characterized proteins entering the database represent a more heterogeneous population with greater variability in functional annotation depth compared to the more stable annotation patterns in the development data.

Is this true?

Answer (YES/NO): NO